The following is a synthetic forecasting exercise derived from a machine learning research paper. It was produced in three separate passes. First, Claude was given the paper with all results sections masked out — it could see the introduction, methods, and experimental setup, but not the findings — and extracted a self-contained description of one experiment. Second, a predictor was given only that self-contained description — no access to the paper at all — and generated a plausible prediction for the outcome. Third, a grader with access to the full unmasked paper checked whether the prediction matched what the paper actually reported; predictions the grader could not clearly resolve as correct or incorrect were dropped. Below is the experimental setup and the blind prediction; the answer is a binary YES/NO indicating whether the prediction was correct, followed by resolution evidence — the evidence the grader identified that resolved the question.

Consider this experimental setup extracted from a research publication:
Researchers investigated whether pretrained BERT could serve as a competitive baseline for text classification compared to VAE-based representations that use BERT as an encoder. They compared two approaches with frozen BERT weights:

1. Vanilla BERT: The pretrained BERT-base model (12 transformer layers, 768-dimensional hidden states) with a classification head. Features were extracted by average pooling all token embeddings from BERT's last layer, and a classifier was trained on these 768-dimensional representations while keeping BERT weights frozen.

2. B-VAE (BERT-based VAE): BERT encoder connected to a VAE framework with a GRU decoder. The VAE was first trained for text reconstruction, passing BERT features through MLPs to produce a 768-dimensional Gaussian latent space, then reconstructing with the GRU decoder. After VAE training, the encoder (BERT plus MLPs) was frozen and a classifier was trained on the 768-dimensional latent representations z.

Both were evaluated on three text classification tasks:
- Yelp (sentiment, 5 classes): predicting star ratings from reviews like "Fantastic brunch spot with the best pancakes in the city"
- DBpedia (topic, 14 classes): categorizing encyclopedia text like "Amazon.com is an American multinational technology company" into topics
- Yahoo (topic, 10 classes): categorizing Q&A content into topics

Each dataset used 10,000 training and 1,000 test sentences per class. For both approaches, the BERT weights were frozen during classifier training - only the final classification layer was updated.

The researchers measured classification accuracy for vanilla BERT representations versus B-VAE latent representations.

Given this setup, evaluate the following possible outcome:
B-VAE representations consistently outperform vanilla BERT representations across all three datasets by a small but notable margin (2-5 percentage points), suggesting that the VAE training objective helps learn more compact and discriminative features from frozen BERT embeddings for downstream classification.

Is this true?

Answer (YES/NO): NO